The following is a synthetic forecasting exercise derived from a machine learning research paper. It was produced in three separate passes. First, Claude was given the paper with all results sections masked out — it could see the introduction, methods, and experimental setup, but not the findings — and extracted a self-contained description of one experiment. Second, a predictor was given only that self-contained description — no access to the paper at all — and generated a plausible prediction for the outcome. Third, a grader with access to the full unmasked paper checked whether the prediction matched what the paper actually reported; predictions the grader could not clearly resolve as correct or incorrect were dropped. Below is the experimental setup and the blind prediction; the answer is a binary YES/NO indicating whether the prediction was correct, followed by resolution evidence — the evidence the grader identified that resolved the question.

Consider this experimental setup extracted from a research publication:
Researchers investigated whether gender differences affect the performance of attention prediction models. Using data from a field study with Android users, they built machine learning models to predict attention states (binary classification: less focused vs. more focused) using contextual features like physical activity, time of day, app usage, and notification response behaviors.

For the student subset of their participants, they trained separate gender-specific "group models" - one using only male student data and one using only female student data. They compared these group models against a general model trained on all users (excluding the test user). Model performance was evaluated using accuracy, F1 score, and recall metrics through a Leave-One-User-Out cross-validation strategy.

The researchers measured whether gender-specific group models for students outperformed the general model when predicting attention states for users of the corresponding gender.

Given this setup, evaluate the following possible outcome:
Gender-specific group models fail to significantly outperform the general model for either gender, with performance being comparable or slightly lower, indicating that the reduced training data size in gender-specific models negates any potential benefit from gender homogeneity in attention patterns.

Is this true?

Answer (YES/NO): NO